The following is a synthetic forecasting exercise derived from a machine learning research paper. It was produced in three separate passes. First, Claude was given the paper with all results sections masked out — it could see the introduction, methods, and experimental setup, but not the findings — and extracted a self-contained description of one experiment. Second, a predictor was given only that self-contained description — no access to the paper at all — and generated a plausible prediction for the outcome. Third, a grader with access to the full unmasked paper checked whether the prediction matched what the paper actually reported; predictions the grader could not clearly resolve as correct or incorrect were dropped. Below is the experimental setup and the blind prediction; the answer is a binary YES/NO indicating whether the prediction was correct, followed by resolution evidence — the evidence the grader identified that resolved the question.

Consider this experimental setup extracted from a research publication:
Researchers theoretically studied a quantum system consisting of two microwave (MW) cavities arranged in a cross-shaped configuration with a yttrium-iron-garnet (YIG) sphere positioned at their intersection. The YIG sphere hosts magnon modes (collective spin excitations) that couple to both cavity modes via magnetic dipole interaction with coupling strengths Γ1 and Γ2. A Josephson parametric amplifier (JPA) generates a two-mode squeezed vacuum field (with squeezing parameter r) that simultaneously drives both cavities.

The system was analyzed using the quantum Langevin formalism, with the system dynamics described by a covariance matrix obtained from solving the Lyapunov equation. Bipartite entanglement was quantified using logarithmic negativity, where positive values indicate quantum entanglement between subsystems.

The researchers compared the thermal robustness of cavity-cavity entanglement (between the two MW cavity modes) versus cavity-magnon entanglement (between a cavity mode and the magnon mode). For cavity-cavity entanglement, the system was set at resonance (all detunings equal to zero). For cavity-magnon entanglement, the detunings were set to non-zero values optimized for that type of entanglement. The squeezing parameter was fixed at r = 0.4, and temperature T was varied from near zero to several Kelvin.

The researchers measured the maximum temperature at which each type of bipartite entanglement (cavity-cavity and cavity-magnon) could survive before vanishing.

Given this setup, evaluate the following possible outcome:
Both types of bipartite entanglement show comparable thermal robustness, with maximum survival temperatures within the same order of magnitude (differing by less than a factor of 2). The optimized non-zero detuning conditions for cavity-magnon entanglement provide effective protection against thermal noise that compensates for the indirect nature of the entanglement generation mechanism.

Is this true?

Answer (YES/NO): NO